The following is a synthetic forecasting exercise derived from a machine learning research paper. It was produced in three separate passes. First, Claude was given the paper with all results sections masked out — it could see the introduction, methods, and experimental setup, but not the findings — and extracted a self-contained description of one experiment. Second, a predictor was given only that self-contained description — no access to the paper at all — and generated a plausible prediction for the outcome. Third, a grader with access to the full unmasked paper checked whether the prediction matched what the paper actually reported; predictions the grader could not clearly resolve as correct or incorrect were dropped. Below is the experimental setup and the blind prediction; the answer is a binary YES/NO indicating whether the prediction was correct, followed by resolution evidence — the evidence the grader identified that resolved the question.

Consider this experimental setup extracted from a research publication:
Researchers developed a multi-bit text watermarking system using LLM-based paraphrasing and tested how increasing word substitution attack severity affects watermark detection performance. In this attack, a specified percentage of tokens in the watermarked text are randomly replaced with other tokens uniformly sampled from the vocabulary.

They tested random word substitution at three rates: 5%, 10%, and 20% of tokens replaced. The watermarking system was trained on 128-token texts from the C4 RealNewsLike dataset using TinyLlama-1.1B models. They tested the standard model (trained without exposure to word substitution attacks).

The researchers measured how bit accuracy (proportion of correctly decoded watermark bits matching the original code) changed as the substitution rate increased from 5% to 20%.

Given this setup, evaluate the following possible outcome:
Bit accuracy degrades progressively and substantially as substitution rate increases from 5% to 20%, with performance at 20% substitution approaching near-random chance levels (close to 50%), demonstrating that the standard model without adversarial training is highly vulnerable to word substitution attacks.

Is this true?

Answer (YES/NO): NO